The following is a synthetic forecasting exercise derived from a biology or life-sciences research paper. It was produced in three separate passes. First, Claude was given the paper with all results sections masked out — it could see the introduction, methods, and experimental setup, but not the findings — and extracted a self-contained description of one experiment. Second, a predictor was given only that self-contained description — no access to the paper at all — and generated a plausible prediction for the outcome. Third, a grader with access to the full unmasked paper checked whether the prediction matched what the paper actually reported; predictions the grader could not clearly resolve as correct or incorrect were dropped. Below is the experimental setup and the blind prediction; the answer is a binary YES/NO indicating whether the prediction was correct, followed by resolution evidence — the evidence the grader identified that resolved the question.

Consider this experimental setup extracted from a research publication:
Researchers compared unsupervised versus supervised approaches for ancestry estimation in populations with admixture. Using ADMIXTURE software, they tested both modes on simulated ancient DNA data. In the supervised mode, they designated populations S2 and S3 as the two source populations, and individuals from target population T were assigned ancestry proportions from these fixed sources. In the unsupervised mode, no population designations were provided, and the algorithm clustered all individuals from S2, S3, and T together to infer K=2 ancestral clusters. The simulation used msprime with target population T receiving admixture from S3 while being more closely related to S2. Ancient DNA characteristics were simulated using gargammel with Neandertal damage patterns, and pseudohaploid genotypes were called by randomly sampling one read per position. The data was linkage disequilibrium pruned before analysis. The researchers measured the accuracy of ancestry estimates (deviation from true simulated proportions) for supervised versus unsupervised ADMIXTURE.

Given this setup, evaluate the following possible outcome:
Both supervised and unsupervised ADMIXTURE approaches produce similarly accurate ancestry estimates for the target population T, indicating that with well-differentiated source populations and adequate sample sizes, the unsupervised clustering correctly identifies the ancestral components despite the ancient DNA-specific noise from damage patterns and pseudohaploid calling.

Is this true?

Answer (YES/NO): YES